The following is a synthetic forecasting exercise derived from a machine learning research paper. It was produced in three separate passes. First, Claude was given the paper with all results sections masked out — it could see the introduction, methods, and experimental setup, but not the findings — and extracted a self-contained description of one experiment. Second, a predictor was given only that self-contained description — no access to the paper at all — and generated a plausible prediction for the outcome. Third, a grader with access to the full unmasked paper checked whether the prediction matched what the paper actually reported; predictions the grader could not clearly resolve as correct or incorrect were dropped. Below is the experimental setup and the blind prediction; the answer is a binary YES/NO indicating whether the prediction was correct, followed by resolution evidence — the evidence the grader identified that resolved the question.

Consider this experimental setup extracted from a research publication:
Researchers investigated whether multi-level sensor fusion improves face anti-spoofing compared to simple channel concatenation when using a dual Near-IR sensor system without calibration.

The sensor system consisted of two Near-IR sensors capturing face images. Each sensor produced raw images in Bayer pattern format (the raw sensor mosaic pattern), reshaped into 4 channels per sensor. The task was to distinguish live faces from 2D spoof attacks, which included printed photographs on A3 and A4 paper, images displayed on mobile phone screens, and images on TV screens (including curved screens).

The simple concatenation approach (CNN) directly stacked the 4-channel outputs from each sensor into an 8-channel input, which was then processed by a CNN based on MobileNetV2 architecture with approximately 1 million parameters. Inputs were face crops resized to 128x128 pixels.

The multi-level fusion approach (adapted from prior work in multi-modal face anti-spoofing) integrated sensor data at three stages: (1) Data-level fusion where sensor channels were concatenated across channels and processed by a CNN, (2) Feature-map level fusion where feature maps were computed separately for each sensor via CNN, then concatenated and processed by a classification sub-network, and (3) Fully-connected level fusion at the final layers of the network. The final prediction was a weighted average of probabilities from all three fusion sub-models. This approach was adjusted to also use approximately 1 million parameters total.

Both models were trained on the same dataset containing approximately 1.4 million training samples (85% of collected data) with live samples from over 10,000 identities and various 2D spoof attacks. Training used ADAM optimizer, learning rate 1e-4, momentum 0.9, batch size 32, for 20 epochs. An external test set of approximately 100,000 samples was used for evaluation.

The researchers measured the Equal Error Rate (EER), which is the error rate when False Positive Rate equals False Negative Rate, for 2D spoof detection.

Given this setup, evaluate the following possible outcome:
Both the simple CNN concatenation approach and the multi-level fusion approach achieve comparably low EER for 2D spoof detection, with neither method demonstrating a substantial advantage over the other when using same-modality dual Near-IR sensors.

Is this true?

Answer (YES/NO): NO